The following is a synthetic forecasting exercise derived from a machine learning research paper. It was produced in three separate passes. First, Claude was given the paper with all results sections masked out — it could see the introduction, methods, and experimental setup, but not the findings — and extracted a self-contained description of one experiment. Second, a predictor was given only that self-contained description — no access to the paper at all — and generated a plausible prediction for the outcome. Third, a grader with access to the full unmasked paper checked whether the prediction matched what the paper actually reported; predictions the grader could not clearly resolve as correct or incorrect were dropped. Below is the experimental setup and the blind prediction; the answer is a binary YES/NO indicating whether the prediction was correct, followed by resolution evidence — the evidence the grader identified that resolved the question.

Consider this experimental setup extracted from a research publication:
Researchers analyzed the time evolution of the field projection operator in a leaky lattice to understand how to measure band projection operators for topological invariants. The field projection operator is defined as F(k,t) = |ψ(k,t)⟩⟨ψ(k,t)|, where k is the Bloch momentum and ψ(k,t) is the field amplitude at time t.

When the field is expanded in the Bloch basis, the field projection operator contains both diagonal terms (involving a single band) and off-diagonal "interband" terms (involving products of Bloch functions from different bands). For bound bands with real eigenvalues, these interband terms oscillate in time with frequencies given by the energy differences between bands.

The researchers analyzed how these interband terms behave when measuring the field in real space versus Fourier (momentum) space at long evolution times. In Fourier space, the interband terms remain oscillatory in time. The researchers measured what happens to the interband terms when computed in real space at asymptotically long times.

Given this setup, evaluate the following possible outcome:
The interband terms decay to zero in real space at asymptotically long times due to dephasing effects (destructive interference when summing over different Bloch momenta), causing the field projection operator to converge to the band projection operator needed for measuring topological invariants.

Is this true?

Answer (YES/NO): YES